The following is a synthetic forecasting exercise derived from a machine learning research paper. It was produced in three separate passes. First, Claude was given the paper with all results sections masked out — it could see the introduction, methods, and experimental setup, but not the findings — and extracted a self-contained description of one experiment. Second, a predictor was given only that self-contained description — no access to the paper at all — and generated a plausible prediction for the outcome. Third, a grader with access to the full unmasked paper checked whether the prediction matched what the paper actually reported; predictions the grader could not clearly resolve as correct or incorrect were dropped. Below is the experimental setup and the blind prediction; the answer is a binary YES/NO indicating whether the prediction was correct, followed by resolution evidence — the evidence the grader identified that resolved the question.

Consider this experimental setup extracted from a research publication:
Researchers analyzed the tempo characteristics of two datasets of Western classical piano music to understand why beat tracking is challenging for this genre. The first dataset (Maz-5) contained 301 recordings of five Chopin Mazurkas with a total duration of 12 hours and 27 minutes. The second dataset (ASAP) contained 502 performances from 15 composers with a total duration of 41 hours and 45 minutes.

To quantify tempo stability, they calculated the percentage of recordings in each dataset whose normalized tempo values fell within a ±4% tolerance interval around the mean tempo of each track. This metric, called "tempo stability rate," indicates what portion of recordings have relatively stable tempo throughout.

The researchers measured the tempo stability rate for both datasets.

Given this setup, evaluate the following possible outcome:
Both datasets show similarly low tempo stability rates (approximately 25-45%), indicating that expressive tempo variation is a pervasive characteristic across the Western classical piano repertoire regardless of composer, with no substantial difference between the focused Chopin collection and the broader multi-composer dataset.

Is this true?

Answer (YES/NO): NO